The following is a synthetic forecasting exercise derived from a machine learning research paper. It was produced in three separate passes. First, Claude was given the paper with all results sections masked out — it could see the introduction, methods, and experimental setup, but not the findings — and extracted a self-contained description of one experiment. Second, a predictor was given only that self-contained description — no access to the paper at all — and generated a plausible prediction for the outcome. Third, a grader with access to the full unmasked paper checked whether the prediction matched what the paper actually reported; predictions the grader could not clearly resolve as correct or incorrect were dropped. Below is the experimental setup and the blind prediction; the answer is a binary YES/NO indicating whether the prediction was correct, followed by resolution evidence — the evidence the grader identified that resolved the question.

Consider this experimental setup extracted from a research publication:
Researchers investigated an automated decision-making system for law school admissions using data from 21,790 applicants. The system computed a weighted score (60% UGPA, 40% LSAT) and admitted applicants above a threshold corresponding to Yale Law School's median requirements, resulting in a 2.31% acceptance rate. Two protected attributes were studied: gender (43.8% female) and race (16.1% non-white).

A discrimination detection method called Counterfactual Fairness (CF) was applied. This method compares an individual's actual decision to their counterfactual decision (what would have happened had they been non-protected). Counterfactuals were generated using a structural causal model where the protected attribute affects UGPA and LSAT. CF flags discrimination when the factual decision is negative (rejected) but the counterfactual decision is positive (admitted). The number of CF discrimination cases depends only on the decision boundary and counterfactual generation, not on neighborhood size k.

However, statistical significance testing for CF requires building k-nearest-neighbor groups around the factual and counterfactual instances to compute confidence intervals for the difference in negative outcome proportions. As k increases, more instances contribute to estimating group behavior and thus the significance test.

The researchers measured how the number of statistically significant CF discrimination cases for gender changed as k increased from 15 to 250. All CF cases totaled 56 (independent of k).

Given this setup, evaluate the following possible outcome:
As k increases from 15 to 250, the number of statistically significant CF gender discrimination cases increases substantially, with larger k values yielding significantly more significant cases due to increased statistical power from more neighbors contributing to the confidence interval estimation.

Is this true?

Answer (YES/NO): NO